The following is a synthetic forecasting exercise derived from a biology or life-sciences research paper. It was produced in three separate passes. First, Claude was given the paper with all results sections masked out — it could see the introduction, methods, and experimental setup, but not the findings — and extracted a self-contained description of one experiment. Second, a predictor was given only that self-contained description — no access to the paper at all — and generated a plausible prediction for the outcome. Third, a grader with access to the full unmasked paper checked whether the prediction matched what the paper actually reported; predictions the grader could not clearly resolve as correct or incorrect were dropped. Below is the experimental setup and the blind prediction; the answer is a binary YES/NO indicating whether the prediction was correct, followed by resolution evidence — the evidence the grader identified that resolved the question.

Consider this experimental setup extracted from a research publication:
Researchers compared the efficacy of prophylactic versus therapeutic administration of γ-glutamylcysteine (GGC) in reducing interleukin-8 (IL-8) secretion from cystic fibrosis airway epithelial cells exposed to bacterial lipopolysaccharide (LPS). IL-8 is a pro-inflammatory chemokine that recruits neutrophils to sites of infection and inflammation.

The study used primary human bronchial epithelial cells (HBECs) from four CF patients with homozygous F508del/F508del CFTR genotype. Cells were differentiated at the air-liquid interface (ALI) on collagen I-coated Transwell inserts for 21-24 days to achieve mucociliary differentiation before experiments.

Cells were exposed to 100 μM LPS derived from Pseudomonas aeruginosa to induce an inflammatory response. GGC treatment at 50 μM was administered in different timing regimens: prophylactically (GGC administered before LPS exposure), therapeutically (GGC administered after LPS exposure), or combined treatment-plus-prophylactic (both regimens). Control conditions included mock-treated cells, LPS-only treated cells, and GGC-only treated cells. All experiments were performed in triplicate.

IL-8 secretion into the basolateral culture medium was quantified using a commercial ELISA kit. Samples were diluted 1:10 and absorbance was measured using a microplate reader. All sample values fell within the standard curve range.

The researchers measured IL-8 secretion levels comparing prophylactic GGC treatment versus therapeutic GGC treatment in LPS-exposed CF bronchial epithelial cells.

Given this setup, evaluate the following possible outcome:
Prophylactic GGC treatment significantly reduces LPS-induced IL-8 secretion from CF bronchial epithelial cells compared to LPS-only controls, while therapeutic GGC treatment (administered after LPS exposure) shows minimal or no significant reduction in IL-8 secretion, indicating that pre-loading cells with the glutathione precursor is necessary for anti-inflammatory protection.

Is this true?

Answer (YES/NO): NO